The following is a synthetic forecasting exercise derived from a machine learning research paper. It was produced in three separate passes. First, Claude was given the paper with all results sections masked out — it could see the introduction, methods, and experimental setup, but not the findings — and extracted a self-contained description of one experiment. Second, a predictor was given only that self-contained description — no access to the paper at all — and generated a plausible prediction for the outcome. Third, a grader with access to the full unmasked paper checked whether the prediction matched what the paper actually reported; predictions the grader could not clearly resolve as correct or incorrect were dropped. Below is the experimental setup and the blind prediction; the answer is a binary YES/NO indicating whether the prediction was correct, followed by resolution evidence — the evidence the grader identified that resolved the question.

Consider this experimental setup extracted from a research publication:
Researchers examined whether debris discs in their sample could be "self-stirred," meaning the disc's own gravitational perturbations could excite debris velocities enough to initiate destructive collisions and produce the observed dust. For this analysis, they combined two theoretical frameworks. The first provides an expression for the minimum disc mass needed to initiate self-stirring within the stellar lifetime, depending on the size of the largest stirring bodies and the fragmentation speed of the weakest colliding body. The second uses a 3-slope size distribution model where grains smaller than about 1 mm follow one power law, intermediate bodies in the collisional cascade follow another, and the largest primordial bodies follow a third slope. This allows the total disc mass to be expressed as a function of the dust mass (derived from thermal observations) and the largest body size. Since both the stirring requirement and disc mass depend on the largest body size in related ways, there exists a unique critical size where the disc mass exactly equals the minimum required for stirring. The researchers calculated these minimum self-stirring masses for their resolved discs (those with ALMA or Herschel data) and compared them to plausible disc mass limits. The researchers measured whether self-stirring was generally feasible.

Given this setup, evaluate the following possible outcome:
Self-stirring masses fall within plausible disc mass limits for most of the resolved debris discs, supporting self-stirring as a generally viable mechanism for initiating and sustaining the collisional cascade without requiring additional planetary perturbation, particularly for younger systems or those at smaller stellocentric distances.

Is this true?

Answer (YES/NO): NO